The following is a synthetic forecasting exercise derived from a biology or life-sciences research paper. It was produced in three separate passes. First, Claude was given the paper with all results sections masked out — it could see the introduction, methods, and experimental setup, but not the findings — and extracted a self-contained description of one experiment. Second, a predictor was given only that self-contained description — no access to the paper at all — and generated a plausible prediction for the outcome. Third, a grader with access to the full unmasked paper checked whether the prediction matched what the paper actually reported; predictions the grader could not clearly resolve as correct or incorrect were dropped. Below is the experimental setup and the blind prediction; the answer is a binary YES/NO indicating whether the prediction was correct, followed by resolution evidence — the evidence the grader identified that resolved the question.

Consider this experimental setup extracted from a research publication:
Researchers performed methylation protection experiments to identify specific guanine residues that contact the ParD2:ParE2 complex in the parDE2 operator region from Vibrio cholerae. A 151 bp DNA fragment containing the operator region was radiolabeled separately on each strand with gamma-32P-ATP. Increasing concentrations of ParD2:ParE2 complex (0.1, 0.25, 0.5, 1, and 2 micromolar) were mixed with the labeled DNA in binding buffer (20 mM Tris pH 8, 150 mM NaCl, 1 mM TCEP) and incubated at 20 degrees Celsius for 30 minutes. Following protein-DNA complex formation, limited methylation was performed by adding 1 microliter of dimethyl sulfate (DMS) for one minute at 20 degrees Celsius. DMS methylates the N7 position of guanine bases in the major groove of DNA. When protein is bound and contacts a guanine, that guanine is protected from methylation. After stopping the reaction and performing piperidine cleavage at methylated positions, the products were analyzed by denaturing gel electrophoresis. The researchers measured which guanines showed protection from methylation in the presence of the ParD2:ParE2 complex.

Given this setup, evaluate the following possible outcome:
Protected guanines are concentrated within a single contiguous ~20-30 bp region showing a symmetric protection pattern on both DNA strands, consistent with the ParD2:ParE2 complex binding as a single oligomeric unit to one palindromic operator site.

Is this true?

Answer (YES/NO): NO